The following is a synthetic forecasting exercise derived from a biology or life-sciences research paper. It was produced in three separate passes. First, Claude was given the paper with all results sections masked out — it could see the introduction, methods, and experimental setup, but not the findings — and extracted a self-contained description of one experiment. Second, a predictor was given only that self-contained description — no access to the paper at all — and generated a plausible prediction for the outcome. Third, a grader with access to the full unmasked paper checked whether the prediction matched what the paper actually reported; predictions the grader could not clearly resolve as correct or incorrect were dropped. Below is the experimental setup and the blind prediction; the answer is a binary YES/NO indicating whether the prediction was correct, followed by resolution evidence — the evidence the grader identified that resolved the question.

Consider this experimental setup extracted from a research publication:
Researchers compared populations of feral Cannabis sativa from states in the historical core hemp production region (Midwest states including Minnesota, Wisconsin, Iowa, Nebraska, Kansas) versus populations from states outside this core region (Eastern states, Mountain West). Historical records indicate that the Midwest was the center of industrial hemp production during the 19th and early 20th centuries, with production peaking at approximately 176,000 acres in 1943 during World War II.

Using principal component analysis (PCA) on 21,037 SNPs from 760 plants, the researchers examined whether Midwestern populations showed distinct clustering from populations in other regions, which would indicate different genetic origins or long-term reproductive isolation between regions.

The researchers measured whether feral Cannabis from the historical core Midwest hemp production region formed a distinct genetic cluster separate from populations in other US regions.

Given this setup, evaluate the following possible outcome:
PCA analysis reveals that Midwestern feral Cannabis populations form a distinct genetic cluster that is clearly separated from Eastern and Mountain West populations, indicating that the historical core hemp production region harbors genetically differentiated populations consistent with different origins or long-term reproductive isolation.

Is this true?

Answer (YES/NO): NO